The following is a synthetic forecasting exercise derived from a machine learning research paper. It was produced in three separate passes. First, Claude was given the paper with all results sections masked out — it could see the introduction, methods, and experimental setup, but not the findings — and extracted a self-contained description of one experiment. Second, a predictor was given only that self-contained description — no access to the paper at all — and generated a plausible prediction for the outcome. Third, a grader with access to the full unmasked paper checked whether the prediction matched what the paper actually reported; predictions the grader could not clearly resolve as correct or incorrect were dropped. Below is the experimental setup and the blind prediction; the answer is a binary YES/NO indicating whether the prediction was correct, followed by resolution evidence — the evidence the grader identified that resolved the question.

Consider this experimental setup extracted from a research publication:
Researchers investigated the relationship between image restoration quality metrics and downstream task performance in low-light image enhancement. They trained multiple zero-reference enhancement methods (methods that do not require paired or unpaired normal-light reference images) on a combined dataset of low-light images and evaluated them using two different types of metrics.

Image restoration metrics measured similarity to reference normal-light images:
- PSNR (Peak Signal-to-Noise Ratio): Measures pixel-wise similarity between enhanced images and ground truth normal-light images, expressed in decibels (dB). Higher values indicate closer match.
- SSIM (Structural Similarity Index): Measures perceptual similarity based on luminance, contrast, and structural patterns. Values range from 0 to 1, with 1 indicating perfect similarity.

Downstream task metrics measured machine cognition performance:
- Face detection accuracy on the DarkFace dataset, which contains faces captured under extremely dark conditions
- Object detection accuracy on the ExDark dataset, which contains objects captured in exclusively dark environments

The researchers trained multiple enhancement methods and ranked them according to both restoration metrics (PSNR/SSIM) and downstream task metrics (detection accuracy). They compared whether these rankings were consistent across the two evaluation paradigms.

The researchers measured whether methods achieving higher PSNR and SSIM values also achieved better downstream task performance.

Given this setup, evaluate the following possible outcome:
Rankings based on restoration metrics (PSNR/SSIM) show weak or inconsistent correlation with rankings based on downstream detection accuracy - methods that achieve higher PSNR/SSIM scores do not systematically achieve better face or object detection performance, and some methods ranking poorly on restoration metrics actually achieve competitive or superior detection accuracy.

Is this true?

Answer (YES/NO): YES